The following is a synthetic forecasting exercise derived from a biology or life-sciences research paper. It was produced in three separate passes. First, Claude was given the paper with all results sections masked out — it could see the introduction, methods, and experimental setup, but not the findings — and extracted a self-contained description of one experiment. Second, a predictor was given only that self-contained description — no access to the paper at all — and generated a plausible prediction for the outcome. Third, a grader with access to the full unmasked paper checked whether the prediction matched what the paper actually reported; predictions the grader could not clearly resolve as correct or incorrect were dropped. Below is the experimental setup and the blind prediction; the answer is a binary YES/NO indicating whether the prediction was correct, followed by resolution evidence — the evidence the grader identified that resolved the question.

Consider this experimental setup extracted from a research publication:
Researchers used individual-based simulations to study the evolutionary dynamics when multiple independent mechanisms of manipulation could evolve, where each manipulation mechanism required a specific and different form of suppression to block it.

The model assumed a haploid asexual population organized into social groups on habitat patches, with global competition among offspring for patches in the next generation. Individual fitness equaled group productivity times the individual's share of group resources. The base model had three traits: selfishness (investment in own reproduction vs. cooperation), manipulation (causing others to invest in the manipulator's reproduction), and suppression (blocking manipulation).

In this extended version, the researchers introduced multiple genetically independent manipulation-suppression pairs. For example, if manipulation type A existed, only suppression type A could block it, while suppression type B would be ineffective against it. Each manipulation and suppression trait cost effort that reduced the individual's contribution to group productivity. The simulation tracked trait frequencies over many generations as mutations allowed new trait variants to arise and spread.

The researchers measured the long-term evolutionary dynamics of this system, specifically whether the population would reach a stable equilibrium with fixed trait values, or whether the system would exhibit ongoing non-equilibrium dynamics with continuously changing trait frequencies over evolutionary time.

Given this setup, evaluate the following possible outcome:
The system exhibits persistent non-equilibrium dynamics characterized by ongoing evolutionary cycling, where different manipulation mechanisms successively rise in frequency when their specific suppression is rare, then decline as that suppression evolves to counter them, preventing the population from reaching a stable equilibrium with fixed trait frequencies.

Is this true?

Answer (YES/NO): YES